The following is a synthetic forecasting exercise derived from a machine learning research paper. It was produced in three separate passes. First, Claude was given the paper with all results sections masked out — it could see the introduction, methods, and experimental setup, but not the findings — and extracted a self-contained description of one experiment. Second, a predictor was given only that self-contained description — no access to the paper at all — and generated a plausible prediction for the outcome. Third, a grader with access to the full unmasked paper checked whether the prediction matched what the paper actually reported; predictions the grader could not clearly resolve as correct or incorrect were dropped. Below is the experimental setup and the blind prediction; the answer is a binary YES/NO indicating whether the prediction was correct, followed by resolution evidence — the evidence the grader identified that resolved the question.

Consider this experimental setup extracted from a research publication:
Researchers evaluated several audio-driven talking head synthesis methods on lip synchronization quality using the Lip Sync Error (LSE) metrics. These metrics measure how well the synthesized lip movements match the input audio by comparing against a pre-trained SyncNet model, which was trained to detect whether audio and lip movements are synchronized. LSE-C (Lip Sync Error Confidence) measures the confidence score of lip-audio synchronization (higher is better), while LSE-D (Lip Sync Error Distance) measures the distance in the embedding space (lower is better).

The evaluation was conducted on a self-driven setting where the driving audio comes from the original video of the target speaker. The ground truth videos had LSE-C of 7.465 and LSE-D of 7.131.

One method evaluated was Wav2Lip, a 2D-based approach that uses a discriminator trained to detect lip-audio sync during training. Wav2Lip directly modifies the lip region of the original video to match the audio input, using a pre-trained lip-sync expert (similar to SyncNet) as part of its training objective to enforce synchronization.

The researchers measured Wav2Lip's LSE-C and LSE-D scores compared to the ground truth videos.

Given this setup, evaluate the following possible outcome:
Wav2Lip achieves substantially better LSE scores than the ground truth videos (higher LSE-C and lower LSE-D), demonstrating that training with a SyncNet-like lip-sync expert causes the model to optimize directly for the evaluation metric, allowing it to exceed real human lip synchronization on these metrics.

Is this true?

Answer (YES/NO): YES